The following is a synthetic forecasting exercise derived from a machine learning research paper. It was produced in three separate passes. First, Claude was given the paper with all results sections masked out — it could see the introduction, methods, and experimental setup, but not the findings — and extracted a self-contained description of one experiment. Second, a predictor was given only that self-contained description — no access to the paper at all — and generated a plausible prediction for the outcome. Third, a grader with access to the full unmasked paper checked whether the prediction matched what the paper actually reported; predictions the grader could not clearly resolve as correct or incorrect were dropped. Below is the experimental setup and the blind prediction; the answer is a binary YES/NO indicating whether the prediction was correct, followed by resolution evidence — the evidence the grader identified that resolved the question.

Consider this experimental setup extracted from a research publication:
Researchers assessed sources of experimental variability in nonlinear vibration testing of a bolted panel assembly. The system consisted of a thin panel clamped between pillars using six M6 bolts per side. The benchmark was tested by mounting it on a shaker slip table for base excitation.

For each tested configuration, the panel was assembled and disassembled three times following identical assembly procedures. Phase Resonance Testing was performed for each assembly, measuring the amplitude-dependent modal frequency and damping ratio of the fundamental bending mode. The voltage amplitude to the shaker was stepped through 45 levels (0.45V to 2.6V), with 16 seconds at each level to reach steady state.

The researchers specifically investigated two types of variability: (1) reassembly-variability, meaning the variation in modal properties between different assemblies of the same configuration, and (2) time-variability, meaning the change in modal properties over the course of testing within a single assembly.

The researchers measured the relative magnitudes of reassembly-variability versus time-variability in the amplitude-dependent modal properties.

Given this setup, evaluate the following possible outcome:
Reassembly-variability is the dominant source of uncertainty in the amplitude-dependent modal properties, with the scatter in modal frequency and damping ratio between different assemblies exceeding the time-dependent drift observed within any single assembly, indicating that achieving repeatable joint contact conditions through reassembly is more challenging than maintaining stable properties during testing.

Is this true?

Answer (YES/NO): NO